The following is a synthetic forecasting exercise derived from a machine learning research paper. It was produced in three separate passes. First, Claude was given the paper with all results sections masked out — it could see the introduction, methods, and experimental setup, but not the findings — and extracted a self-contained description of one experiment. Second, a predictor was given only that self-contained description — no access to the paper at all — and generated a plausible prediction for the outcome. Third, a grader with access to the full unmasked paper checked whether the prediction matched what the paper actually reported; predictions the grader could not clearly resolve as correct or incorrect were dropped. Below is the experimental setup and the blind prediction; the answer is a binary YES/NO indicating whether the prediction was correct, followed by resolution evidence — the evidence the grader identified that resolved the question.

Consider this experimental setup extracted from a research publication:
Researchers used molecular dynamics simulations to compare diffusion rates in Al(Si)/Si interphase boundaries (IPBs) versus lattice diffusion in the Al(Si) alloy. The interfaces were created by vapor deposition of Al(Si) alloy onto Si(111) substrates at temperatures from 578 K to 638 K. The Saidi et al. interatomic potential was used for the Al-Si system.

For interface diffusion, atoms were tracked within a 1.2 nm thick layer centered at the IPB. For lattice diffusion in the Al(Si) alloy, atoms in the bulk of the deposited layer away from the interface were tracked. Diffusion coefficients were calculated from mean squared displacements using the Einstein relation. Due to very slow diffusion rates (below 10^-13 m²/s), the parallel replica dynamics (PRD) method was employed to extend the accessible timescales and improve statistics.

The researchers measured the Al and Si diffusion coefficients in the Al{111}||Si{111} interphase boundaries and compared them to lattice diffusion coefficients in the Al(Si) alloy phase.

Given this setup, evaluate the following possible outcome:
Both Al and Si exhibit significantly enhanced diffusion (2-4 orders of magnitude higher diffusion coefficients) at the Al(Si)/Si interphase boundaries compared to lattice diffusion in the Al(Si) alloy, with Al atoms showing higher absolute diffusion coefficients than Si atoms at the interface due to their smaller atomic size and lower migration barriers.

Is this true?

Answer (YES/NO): NO